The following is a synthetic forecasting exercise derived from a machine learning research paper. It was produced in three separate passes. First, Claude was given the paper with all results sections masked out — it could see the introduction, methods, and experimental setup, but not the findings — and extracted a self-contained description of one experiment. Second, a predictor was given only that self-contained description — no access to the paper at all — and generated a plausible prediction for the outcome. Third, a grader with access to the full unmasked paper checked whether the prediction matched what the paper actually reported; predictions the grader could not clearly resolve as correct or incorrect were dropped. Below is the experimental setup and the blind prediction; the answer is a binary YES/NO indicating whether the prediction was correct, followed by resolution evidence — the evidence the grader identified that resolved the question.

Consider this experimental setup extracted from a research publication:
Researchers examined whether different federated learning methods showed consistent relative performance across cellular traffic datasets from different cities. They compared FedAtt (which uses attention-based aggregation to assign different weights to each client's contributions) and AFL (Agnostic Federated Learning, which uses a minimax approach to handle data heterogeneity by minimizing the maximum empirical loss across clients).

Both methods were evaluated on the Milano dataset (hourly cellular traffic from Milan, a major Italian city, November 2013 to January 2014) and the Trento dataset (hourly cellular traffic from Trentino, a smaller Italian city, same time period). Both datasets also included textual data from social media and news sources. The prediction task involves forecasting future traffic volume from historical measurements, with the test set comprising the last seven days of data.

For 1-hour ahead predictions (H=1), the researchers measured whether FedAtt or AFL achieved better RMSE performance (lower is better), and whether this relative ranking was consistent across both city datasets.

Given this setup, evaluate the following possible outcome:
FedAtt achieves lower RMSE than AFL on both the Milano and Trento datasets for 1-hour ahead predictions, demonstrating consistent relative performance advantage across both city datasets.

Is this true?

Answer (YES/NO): NO